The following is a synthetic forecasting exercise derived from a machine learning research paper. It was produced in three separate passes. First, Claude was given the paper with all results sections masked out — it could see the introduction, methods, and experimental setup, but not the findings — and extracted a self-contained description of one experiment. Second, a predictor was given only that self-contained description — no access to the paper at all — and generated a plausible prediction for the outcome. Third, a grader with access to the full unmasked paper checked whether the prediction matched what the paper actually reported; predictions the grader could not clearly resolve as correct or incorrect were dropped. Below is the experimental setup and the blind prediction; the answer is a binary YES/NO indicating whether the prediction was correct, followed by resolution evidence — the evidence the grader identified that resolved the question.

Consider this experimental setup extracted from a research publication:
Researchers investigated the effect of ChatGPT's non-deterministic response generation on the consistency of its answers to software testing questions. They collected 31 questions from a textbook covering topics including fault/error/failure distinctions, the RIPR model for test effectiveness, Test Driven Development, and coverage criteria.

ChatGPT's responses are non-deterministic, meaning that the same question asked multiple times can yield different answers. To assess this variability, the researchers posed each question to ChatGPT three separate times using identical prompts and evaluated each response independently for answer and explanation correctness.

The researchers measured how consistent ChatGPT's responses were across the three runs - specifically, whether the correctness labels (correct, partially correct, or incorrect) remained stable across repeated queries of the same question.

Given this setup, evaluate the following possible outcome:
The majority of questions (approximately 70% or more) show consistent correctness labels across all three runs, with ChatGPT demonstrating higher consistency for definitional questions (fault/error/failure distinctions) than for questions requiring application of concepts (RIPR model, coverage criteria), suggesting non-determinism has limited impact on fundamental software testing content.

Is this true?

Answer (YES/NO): NO